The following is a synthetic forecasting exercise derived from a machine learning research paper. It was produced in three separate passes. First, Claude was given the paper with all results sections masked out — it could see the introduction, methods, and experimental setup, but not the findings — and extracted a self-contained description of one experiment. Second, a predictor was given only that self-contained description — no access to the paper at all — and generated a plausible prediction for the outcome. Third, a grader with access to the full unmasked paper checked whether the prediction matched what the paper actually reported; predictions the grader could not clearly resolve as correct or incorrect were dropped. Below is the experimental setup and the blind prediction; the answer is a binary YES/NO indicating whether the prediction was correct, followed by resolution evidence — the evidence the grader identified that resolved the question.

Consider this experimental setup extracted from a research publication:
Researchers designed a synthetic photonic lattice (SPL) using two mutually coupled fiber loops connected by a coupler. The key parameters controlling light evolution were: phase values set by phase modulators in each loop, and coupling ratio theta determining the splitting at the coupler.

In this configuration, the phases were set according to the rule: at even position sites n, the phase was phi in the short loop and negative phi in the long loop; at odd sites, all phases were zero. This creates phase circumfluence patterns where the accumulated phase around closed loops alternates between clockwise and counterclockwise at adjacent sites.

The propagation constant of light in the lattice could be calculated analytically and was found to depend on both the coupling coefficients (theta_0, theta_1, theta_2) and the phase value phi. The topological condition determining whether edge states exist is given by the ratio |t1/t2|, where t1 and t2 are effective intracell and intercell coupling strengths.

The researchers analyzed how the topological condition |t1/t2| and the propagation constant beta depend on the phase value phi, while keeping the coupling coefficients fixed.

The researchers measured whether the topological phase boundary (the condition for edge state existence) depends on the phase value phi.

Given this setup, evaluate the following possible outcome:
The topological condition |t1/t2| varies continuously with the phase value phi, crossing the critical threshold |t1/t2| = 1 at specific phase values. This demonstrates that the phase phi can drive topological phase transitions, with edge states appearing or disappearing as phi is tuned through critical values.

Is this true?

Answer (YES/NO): NO